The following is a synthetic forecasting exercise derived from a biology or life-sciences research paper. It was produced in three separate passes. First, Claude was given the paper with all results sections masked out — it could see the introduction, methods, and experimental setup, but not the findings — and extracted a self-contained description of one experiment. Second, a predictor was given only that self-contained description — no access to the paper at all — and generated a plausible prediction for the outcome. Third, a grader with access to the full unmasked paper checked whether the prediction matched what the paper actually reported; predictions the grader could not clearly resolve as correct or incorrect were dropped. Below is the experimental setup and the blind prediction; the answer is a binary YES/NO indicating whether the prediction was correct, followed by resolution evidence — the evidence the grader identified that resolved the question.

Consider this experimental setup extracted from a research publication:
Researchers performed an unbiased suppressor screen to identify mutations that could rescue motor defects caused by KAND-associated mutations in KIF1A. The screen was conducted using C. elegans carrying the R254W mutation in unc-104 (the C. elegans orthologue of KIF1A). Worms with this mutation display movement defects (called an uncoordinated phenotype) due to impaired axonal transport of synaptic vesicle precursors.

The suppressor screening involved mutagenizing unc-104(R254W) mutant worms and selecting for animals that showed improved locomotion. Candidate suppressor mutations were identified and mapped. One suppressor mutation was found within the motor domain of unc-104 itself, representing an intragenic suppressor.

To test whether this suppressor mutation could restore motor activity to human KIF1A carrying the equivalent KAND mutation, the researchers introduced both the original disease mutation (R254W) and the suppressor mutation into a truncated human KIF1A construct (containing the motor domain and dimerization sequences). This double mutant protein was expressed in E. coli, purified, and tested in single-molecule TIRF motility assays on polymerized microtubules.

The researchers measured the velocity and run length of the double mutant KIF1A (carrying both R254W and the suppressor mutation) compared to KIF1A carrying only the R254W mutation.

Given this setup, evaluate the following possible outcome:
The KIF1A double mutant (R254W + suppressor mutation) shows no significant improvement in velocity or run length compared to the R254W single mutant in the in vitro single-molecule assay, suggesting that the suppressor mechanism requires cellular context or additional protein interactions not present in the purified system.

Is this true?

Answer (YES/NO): NO